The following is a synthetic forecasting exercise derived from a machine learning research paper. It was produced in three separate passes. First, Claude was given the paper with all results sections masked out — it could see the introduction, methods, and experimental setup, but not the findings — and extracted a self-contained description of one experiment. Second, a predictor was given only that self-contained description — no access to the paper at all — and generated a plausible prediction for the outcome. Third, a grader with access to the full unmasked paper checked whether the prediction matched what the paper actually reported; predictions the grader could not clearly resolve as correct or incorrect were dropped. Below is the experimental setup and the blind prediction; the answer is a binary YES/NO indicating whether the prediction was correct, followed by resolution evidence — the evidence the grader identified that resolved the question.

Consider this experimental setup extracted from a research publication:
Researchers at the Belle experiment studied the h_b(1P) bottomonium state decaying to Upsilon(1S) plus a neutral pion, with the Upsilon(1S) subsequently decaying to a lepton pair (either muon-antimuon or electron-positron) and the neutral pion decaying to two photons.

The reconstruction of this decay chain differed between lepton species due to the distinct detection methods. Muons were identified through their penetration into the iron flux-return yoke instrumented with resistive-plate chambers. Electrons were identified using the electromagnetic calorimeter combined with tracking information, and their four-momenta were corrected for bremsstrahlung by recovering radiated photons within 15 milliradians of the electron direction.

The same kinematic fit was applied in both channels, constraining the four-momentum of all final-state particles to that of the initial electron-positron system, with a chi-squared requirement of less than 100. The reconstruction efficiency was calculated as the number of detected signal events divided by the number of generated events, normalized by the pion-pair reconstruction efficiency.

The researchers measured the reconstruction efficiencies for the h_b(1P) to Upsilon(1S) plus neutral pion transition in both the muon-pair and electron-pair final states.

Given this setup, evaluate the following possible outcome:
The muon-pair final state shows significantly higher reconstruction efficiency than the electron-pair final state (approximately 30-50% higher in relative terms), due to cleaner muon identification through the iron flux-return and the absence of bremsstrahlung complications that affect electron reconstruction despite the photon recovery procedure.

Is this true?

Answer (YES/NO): YES